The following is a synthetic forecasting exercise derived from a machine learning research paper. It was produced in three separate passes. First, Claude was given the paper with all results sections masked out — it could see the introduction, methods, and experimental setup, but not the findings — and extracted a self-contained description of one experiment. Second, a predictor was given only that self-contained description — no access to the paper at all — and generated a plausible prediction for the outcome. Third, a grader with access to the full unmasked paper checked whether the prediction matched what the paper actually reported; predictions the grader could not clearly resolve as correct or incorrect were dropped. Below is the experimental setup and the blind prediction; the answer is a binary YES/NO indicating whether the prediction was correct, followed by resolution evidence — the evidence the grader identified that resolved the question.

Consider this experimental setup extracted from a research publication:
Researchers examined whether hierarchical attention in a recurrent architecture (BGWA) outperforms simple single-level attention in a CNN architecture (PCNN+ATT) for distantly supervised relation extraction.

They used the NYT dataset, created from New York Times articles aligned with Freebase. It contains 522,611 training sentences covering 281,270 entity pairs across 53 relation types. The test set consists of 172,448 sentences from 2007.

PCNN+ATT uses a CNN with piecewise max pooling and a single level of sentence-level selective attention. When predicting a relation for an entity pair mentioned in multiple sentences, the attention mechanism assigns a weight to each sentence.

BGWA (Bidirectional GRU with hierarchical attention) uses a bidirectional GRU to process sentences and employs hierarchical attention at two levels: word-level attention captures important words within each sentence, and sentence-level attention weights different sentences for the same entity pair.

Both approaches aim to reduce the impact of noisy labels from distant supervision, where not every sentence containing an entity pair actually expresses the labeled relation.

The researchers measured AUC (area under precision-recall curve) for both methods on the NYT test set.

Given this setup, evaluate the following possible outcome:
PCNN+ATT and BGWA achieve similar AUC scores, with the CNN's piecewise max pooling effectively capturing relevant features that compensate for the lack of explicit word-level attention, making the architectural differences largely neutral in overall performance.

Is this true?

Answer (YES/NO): NO